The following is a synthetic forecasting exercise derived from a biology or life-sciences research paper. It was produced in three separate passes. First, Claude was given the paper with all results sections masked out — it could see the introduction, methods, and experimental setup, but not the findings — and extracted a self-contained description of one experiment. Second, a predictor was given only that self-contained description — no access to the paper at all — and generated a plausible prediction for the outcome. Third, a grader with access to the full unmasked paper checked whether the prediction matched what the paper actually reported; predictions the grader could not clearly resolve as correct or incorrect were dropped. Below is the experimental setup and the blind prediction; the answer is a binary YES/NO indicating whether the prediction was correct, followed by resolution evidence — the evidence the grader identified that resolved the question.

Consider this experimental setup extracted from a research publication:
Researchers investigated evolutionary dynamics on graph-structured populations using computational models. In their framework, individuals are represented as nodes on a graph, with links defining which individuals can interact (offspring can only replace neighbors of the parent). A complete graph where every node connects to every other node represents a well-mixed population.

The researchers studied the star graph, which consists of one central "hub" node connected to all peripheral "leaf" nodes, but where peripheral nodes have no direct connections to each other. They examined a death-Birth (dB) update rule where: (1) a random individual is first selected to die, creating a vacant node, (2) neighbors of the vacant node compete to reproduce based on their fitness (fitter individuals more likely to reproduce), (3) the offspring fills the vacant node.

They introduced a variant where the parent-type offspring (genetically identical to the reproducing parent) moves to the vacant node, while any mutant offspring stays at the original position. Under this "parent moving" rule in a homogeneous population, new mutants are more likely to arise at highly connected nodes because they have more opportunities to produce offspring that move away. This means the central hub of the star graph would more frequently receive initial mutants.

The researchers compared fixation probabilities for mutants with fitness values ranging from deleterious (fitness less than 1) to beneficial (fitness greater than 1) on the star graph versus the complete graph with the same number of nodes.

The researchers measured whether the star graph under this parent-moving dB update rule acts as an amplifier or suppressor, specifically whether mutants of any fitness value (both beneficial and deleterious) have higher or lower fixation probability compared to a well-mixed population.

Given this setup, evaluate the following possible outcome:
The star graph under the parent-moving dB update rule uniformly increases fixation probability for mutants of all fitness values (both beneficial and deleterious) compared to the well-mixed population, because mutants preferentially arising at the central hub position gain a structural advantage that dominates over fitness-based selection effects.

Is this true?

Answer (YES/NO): NO